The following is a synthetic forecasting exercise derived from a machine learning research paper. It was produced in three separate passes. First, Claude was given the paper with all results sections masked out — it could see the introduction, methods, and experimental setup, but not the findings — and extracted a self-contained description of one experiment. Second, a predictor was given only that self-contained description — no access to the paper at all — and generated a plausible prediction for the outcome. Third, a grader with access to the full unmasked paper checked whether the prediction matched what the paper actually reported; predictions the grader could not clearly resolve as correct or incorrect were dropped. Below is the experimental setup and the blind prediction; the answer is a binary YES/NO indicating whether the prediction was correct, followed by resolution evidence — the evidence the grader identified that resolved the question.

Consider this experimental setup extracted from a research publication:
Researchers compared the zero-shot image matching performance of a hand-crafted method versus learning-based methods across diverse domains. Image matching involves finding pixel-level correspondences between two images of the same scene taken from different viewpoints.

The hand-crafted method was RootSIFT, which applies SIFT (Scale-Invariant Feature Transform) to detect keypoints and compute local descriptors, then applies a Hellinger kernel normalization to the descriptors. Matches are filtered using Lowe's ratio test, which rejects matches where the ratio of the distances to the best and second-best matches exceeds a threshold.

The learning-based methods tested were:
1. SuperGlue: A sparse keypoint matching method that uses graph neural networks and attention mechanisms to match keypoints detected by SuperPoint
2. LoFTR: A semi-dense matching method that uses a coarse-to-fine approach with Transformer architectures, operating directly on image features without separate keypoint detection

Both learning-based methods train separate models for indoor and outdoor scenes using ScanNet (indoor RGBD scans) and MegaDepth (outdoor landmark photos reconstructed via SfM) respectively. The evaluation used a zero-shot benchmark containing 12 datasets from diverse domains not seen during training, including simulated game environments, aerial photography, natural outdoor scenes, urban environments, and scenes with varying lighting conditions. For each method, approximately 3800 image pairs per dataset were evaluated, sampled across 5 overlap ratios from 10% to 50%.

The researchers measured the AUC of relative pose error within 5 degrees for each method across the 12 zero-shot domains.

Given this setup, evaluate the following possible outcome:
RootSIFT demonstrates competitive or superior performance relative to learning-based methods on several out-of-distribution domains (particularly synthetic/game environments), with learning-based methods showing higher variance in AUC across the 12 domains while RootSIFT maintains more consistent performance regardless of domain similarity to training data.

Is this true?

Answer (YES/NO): NO